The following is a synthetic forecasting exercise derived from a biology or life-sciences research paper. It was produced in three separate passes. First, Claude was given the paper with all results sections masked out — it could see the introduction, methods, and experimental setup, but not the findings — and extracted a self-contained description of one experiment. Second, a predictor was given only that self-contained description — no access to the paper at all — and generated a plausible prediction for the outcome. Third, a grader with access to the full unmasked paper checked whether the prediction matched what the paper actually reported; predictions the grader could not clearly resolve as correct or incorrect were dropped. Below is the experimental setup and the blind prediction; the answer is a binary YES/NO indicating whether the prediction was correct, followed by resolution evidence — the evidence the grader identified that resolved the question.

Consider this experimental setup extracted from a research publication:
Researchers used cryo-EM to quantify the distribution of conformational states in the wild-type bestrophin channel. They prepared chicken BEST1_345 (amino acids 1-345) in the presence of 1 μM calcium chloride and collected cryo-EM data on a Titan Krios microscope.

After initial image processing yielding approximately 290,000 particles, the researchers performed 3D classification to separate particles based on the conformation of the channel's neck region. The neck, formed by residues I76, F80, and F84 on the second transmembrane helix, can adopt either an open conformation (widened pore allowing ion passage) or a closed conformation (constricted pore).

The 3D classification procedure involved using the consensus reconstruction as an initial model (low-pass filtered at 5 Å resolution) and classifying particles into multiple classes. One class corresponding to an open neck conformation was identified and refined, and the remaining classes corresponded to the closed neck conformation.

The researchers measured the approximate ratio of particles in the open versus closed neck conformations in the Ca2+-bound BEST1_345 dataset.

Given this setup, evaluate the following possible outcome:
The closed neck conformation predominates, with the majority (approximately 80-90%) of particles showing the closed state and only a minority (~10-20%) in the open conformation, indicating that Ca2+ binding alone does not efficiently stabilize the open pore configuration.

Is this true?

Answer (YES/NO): YES